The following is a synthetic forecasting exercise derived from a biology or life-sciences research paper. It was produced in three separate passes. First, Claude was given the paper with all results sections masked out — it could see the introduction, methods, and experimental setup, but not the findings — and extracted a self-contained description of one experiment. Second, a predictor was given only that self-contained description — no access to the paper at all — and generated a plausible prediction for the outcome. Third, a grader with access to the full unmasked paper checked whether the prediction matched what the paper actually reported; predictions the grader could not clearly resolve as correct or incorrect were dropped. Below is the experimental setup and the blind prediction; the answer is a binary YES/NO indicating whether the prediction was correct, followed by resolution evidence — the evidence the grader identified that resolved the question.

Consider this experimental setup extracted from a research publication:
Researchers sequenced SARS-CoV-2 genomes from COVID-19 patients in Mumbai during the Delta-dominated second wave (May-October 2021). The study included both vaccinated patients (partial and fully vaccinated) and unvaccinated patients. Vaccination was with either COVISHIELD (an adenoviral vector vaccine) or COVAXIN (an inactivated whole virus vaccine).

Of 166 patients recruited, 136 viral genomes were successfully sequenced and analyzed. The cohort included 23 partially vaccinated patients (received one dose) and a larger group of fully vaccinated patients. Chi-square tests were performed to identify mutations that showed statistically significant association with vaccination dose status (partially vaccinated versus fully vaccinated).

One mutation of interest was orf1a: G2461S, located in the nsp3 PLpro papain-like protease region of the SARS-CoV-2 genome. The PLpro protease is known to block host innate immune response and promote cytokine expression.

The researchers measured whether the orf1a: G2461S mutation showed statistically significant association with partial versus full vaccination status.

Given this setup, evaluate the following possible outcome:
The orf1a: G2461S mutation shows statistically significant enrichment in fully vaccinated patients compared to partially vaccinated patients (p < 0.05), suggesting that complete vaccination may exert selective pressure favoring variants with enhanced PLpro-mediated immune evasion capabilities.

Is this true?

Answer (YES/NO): NO